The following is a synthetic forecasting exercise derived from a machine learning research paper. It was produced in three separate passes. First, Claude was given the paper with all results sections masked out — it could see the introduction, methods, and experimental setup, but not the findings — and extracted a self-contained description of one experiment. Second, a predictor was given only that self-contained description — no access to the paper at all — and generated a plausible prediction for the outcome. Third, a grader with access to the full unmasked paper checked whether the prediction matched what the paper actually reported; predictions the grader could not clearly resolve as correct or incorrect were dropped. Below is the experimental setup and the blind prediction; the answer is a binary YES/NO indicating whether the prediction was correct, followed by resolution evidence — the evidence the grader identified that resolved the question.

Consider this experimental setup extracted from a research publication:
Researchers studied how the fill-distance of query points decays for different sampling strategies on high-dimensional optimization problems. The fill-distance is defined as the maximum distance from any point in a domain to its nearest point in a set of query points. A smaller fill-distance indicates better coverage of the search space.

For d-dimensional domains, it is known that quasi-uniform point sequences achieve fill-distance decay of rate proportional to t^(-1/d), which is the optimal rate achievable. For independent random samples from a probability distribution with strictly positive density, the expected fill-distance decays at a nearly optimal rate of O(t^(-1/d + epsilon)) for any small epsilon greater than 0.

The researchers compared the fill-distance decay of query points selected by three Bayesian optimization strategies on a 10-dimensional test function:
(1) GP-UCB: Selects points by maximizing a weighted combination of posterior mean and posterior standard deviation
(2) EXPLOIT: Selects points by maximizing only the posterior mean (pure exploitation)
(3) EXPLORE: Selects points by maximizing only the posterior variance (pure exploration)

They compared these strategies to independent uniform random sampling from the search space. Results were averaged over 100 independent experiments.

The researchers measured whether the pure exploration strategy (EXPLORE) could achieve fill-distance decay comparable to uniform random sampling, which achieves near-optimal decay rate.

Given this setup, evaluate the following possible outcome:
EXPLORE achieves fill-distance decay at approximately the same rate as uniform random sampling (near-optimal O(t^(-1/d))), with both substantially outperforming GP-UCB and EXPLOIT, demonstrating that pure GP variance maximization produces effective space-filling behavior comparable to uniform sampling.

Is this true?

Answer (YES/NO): NO